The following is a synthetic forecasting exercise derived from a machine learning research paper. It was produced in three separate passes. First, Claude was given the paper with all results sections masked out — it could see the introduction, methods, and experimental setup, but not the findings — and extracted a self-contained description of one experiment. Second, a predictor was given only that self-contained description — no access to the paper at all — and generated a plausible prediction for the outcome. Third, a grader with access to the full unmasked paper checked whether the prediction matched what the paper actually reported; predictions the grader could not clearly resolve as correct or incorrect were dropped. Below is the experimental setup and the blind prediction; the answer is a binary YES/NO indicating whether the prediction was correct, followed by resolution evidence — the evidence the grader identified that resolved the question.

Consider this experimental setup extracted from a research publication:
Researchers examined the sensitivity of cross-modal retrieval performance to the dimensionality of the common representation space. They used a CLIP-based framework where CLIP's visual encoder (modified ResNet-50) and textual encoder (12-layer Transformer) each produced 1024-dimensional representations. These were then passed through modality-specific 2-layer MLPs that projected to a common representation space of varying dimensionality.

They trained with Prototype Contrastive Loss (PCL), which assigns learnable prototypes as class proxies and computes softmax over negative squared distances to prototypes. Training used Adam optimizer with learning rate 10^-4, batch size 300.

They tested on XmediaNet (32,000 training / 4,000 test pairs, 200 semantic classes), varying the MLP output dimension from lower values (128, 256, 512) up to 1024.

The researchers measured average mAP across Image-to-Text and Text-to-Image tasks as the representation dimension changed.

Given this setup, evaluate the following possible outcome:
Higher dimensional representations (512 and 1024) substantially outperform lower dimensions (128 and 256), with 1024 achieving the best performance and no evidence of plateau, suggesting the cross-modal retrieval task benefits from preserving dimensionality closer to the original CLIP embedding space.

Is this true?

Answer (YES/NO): NO